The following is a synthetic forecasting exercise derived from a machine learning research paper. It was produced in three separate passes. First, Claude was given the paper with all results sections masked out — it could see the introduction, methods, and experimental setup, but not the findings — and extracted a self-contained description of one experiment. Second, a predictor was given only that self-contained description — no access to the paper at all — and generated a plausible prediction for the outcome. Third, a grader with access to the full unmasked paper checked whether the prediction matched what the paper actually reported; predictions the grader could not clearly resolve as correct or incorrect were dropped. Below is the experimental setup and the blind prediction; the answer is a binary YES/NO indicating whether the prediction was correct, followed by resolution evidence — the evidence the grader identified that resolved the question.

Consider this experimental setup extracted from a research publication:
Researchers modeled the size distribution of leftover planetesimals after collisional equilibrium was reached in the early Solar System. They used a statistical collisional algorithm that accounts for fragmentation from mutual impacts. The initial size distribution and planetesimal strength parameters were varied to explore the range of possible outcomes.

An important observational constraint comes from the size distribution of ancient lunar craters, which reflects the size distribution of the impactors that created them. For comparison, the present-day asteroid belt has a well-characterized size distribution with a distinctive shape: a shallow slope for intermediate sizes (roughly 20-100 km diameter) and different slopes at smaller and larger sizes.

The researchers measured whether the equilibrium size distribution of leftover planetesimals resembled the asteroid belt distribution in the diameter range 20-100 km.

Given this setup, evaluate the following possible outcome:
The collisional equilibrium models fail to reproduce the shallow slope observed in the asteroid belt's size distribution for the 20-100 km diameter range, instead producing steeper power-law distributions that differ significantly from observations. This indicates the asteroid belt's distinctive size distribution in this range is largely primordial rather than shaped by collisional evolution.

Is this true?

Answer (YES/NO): NO